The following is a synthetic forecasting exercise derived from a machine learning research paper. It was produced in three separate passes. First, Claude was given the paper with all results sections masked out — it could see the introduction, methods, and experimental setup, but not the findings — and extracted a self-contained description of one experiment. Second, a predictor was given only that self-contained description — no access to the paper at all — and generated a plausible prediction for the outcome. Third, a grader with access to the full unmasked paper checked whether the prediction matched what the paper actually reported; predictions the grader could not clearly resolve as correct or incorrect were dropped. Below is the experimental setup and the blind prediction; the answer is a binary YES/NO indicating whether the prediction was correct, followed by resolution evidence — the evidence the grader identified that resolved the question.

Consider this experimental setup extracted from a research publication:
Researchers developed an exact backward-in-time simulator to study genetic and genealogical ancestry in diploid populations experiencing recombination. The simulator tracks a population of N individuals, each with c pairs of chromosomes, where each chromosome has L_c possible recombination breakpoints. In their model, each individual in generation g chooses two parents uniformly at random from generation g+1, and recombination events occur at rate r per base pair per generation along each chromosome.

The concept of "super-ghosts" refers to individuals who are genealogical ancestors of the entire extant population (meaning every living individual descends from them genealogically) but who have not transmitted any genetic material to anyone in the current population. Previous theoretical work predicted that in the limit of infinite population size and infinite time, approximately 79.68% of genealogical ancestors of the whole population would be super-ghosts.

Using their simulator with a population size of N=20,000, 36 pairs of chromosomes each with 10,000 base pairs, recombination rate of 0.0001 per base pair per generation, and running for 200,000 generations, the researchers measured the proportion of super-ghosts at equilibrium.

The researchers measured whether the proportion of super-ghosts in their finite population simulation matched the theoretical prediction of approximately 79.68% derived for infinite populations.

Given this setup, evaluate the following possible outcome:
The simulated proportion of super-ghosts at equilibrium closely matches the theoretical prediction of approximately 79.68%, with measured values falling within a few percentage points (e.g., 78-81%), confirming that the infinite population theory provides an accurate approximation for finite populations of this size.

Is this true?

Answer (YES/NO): NO